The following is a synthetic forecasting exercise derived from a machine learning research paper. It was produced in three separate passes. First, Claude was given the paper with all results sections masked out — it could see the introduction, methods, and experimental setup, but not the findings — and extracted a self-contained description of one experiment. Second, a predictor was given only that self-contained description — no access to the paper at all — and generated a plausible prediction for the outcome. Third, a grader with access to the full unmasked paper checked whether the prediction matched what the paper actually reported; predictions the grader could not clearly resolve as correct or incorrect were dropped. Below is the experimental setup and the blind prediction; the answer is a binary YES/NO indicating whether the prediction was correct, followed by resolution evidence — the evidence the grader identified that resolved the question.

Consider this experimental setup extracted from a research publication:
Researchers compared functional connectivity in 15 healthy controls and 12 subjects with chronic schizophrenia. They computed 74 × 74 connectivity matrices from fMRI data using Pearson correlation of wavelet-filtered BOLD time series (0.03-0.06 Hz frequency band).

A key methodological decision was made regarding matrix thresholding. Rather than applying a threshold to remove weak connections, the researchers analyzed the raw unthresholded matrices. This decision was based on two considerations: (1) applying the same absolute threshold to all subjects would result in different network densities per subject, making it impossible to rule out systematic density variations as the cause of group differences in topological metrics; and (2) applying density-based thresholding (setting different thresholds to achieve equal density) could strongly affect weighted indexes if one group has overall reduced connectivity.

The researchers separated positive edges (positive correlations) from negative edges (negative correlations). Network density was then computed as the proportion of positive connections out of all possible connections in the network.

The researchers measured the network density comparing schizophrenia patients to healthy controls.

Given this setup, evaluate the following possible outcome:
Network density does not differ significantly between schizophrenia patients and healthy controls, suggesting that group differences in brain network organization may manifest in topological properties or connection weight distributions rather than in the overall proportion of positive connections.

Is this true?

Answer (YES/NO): YES